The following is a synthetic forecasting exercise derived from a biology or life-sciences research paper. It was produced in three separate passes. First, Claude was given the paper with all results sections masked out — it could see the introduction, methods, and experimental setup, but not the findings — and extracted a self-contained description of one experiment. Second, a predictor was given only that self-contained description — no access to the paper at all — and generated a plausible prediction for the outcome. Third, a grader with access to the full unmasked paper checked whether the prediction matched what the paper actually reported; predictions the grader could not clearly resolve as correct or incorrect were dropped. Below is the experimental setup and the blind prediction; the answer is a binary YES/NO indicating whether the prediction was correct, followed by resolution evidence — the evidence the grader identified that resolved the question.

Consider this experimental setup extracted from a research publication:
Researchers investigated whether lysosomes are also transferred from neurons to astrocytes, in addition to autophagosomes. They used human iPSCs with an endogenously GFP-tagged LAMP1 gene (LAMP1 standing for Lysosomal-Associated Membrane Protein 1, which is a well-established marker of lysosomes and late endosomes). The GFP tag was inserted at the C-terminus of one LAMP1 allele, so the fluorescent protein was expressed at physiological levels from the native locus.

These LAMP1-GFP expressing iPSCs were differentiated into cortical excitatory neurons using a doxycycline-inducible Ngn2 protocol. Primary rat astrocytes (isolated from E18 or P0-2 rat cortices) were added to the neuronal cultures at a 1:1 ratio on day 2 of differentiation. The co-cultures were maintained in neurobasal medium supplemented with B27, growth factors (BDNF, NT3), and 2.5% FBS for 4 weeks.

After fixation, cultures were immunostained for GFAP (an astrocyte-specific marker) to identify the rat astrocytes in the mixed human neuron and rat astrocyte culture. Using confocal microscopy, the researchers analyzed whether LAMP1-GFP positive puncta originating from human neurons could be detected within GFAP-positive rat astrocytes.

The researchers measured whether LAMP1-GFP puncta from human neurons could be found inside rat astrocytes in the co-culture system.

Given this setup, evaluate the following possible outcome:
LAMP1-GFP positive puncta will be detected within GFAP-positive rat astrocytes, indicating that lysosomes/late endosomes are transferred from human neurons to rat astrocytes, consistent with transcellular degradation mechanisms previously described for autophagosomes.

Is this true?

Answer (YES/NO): NO